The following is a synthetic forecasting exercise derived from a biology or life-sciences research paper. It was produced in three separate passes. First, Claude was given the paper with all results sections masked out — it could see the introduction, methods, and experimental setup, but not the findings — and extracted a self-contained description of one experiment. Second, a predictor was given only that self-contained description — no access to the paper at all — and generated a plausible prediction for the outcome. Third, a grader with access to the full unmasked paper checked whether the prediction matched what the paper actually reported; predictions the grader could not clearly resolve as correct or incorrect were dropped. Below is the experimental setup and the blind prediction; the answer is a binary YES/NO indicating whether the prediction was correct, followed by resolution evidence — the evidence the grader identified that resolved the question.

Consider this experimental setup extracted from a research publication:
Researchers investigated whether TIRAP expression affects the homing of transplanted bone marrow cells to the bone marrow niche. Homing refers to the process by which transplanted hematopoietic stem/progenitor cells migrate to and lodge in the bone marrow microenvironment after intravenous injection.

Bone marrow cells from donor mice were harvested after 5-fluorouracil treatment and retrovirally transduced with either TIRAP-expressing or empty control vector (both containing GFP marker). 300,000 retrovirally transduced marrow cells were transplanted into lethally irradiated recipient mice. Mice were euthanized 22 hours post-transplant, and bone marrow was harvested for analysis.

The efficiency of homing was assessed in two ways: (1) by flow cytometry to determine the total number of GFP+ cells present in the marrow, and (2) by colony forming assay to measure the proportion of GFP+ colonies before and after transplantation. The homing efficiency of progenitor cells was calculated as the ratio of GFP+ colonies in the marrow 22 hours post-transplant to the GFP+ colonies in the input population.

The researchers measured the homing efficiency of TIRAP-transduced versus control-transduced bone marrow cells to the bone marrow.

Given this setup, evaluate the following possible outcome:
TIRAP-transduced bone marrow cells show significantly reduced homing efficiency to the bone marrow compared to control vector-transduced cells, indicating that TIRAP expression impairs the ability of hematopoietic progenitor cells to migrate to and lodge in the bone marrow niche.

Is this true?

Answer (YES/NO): NO